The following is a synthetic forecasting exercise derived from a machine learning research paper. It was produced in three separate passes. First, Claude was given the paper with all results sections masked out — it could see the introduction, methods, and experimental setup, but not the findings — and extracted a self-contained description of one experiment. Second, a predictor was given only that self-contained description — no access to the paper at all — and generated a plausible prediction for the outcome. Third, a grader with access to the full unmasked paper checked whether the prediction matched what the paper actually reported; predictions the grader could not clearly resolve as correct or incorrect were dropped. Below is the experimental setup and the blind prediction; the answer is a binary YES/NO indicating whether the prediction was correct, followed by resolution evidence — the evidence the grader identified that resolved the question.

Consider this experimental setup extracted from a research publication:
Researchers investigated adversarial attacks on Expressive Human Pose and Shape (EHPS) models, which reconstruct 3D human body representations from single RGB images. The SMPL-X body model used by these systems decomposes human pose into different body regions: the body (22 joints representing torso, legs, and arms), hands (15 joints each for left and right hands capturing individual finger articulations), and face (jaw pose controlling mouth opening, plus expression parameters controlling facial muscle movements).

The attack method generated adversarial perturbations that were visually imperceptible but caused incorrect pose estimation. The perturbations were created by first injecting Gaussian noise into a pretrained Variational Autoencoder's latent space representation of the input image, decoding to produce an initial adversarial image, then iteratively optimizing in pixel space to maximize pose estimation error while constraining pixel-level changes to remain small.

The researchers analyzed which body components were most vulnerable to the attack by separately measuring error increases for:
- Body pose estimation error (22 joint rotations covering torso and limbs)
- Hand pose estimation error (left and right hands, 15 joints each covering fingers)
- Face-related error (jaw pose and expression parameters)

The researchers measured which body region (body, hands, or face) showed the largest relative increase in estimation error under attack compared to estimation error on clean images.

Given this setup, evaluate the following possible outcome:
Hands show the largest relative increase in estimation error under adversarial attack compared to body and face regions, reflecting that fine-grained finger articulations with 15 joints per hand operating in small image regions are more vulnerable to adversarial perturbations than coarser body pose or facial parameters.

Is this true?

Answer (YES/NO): NO